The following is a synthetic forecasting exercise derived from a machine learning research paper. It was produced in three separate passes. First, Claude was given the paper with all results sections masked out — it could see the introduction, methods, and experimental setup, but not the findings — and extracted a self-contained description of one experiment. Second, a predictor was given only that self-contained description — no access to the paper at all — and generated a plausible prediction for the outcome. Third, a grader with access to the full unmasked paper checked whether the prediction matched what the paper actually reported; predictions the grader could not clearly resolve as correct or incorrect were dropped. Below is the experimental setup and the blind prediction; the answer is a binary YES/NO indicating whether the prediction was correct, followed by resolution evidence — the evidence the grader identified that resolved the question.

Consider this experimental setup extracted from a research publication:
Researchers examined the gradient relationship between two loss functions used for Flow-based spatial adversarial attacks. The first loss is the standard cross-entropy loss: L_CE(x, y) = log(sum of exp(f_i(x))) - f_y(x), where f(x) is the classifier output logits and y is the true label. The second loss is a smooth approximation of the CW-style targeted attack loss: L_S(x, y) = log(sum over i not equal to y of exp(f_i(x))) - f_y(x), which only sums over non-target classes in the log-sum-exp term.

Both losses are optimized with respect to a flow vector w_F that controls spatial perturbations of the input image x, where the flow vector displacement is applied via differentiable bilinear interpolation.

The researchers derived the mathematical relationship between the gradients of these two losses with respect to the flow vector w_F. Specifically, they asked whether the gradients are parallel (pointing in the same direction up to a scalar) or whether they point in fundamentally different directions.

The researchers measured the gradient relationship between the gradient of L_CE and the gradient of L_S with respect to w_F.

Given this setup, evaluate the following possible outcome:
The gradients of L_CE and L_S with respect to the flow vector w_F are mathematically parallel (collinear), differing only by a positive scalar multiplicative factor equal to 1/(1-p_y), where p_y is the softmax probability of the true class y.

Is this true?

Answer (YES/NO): NO